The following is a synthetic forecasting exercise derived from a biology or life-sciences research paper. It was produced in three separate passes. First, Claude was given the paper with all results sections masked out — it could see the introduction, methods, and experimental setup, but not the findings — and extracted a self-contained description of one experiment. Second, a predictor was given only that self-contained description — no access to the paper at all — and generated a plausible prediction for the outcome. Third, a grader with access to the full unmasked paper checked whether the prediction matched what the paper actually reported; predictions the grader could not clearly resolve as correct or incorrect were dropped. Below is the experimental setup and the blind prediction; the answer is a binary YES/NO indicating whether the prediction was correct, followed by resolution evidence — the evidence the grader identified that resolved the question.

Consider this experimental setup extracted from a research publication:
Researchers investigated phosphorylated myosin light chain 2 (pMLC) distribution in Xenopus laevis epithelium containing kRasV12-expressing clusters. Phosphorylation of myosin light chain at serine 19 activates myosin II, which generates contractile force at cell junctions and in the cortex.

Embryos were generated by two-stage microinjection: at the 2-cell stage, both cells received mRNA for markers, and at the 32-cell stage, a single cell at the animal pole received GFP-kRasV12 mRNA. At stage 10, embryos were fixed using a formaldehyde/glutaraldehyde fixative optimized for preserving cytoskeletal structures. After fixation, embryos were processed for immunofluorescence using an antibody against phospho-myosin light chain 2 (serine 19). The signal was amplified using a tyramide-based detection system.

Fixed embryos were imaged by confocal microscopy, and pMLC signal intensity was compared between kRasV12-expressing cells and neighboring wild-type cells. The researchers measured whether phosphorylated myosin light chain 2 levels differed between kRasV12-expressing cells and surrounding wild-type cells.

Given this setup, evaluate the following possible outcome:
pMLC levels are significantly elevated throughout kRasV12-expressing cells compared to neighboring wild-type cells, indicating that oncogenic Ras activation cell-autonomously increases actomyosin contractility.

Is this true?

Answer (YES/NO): NO